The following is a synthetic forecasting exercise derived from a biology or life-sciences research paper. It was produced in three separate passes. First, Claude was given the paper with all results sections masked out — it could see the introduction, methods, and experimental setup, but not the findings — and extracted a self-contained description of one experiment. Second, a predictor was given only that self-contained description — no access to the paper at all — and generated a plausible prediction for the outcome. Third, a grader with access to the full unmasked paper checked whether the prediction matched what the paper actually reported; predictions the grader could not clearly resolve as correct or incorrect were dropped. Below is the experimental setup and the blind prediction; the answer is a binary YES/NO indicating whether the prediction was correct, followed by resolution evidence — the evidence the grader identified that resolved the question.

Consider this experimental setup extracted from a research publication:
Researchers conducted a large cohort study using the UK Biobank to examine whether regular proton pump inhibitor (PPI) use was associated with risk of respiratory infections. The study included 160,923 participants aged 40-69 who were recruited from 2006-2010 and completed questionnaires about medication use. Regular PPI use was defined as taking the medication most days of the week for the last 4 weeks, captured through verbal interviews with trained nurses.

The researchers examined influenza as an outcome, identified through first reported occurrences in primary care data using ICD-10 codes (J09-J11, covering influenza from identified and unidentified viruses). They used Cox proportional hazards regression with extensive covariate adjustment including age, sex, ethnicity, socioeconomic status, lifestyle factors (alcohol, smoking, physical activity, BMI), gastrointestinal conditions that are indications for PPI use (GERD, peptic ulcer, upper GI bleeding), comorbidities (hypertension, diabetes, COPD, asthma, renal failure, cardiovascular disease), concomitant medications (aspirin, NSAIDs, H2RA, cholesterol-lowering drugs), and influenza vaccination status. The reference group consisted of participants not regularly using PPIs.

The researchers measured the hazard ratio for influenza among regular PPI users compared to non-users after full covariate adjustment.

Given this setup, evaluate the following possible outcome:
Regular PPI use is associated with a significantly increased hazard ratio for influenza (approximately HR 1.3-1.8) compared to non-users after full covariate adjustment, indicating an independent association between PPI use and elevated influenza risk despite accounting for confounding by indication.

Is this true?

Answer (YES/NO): YES